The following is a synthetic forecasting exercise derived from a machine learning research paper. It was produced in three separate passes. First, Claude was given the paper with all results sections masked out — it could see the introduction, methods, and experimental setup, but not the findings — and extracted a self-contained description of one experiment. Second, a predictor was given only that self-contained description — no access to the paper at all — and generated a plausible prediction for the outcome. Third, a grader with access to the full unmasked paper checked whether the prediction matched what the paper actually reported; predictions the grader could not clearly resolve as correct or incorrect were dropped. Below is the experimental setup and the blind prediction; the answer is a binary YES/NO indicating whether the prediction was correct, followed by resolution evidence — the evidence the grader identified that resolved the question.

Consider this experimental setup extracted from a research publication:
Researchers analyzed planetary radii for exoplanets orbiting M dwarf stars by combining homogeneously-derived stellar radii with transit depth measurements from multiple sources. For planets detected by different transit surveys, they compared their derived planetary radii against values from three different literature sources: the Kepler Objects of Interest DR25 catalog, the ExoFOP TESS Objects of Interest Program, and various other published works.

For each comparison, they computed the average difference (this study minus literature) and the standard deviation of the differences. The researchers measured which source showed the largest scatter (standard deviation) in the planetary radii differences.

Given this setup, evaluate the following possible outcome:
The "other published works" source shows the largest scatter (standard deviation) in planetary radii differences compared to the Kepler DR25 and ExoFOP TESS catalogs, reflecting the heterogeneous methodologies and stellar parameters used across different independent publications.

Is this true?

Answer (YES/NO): YES